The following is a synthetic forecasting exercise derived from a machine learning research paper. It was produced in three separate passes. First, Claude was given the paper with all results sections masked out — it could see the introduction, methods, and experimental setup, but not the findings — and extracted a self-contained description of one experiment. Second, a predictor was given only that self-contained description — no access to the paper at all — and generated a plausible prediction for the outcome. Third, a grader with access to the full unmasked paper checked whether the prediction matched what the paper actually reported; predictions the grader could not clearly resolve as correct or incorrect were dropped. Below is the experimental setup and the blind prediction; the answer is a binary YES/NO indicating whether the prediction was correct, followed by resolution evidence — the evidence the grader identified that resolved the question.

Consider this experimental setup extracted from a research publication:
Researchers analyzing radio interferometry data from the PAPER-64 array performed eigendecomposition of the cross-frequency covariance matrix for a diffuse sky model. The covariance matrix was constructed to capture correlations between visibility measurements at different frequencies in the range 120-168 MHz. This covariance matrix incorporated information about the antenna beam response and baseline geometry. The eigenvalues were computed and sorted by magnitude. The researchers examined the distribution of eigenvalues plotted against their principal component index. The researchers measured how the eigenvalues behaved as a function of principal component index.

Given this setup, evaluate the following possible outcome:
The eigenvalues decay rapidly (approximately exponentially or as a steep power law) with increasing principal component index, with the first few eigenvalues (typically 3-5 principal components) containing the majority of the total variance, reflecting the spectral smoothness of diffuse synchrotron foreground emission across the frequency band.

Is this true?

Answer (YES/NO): YES